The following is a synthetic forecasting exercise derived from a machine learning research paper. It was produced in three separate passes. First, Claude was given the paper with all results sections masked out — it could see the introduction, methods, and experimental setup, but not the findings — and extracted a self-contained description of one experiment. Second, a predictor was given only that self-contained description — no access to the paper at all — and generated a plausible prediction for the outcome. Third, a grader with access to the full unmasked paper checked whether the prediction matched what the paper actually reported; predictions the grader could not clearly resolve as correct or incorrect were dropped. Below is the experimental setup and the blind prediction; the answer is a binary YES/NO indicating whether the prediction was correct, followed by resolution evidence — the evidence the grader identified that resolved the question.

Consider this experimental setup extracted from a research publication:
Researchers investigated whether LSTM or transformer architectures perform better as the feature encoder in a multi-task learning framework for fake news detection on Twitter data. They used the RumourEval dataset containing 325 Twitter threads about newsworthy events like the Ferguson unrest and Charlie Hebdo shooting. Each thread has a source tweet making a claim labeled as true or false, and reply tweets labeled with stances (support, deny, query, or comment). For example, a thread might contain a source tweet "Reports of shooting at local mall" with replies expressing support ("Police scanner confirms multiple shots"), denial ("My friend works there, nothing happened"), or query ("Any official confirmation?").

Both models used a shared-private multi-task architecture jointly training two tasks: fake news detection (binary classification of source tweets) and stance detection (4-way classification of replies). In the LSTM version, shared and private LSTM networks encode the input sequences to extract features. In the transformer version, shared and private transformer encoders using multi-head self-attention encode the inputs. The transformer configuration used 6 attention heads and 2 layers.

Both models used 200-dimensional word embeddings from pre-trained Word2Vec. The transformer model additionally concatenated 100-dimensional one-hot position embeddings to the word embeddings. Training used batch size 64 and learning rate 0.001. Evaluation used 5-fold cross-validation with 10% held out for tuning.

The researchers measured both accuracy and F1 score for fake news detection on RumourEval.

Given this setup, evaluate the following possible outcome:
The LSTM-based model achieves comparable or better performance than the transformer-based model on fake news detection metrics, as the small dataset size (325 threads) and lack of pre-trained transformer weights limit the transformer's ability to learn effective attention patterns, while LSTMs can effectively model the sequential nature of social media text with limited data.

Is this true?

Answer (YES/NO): NO